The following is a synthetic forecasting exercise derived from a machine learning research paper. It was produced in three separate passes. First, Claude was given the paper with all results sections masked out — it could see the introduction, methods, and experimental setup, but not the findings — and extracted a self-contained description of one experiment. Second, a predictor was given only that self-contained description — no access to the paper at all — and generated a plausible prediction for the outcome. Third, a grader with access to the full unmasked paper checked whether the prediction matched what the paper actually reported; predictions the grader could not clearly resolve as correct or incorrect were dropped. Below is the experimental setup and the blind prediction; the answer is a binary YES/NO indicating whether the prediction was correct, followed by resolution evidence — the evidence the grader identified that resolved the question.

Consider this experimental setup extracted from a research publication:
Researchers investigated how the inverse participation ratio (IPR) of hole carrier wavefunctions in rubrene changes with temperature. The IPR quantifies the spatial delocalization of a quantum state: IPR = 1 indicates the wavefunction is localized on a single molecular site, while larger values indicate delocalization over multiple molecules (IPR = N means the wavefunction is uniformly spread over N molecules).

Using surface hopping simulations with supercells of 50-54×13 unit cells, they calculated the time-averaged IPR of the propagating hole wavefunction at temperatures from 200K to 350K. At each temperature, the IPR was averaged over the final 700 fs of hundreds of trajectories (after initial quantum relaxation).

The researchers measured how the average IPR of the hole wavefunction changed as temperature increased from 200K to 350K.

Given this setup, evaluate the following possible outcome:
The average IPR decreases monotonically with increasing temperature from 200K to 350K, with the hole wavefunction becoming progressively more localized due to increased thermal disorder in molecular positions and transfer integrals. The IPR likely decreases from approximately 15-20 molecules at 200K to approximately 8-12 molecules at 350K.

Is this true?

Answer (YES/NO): NO